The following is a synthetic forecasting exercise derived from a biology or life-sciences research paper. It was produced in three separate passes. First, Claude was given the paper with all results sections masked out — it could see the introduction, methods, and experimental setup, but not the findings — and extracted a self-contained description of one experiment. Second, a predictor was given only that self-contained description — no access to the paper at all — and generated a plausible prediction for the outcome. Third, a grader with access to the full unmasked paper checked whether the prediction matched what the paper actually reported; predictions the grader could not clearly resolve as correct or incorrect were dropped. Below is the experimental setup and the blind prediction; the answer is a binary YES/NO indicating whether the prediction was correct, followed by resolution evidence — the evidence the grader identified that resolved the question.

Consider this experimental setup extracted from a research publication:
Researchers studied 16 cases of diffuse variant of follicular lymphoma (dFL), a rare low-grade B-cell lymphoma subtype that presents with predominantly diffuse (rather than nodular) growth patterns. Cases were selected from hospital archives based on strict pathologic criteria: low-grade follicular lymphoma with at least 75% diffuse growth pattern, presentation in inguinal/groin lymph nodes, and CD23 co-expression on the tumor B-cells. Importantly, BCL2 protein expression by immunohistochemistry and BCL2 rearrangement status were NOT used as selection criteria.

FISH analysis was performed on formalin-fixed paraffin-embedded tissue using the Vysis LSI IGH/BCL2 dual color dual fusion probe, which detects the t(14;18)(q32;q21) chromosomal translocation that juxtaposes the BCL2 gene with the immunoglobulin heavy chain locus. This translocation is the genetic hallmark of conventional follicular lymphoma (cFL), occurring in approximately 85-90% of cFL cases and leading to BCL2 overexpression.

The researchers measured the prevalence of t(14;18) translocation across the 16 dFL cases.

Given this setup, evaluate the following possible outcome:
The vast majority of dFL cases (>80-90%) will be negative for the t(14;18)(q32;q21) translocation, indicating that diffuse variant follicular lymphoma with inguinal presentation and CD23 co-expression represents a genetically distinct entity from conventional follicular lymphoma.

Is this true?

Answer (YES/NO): YES